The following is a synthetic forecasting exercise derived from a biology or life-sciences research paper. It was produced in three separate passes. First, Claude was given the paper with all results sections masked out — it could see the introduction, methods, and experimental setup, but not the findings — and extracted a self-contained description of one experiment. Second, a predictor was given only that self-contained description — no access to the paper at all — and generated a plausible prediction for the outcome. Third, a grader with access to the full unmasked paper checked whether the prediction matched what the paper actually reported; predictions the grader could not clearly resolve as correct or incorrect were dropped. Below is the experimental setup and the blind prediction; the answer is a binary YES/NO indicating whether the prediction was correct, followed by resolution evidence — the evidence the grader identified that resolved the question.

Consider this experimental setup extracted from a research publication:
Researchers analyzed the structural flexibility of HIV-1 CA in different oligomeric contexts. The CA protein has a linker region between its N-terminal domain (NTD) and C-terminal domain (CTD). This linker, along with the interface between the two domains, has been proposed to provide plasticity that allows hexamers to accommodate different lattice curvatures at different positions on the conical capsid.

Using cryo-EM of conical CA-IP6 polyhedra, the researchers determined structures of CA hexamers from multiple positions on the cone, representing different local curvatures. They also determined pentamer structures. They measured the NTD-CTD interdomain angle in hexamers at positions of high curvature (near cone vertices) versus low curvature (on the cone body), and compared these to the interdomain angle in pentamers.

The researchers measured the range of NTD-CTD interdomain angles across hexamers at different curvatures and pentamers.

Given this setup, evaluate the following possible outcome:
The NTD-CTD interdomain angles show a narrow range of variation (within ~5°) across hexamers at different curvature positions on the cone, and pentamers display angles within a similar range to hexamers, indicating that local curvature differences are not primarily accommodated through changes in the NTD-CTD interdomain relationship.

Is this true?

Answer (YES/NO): YES